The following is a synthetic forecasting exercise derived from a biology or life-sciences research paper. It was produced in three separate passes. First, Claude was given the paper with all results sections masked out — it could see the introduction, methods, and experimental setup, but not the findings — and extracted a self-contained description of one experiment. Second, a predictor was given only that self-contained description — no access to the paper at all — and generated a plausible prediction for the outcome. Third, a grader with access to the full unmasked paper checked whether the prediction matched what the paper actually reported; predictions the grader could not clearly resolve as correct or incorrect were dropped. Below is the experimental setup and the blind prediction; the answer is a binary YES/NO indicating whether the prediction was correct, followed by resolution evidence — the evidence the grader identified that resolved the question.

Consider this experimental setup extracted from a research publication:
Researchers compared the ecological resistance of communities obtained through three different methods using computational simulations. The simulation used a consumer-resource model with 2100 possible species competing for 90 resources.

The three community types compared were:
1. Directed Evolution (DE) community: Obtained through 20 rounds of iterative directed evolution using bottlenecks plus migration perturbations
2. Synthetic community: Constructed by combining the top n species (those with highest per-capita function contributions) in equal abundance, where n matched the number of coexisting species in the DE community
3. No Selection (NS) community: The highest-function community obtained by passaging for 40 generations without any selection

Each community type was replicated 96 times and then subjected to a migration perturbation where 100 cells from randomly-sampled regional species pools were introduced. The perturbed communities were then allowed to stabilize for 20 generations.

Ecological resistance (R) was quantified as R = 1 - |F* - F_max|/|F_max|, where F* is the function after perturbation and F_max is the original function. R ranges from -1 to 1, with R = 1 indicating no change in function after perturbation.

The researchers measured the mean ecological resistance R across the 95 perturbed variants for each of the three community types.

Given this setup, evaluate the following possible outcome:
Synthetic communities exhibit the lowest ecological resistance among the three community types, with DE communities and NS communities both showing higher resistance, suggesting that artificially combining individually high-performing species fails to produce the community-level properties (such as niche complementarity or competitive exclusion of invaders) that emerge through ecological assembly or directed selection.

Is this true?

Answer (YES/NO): YES